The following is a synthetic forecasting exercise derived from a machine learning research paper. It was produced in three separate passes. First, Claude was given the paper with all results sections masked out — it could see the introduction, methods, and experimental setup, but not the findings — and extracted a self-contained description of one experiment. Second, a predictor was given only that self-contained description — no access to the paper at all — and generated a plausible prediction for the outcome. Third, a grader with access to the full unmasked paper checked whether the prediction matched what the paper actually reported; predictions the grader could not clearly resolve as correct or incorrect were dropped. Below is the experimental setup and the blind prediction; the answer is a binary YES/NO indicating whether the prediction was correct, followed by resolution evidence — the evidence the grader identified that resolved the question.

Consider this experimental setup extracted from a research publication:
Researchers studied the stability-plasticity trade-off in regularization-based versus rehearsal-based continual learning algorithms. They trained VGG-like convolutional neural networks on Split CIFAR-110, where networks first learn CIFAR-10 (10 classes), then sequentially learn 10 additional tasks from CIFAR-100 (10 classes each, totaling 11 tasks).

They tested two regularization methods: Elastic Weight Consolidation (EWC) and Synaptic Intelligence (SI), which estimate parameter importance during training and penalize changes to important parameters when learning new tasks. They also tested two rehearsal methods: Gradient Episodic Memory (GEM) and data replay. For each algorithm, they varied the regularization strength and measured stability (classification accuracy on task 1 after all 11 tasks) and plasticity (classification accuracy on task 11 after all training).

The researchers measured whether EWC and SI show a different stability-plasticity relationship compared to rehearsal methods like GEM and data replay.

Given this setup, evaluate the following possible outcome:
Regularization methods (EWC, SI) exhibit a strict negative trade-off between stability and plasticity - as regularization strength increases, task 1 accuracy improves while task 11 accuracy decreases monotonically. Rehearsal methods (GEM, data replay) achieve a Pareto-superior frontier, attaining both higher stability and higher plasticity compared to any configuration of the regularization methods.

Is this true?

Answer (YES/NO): YES